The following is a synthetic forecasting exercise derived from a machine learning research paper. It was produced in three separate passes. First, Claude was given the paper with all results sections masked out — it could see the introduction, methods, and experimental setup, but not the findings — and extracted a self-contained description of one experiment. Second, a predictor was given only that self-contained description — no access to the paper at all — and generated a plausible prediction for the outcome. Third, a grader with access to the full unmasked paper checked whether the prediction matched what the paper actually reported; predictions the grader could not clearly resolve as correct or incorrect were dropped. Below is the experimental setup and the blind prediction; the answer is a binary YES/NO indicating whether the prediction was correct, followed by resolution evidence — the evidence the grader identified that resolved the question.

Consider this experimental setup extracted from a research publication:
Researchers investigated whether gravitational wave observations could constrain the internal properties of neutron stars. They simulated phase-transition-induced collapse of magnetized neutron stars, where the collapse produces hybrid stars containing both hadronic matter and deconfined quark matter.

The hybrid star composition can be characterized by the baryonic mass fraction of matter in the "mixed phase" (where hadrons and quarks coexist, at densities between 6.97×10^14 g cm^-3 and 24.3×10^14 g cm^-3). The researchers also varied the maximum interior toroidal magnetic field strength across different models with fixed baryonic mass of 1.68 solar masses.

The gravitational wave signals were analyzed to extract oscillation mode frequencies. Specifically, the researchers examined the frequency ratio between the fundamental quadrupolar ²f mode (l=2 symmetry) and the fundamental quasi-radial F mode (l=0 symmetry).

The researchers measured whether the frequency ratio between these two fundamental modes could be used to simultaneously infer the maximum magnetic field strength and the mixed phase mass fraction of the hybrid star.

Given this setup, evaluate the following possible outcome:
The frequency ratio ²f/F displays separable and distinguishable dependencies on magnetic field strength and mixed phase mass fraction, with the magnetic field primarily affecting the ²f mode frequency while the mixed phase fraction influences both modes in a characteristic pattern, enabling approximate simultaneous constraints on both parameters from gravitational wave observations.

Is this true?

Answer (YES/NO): NO